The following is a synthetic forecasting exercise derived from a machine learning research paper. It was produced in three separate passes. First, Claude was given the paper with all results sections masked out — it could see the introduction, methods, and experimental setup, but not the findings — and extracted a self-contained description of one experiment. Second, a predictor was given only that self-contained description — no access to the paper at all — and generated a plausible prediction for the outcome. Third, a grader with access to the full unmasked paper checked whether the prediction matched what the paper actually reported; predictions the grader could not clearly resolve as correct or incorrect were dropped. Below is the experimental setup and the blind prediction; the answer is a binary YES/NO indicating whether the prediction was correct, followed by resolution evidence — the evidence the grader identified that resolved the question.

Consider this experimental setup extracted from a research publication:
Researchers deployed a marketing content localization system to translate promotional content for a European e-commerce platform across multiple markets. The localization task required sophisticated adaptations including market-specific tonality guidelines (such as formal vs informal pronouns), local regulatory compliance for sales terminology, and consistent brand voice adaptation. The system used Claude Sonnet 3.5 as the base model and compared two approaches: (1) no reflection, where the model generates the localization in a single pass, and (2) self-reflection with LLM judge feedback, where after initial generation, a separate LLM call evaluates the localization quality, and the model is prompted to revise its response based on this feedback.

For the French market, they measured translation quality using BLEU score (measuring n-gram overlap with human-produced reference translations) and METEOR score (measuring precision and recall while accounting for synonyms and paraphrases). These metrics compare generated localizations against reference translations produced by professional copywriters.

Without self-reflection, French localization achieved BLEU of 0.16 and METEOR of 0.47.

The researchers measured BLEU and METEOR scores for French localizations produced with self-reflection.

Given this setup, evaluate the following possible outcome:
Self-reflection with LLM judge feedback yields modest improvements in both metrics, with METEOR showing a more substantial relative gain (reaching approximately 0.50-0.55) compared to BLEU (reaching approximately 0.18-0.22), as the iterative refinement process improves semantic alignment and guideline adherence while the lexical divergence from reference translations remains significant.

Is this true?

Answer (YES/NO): NO